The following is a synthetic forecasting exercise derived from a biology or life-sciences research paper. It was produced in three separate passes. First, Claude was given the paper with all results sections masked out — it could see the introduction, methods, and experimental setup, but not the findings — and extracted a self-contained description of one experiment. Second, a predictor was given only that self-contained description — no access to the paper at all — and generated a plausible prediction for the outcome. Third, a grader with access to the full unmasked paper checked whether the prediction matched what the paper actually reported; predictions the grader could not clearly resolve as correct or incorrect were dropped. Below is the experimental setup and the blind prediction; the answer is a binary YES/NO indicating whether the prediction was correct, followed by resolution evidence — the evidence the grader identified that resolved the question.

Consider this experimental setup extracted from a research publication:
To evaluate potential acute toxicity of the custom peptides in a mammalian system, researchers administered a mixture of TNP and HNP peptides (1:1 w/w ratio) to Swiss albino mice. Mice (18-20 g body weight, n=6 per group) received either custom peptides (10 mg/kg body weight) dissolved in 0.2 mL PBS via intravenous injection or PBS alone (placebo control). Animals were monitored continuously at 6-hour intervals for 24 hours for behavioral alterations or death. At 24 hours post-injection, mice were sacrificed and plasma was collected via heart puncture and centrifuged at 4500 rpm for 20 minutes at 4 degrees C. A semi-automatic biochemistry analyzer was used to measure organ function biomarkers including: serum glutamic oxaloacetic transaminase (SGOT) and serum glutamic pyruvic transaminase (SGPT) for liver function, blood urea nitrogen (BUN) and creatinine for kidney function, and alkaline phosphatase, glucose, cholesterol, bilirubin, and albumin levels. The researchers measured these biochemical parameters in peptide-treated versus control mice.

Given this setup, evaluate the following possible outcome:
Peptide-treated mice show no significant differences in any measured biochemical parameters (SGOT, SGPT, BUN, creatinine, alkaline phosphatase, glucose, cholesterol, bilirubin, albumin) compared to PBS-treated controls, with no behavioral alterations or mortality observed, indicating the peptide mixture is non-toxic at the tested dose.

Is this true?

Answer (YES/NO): YES